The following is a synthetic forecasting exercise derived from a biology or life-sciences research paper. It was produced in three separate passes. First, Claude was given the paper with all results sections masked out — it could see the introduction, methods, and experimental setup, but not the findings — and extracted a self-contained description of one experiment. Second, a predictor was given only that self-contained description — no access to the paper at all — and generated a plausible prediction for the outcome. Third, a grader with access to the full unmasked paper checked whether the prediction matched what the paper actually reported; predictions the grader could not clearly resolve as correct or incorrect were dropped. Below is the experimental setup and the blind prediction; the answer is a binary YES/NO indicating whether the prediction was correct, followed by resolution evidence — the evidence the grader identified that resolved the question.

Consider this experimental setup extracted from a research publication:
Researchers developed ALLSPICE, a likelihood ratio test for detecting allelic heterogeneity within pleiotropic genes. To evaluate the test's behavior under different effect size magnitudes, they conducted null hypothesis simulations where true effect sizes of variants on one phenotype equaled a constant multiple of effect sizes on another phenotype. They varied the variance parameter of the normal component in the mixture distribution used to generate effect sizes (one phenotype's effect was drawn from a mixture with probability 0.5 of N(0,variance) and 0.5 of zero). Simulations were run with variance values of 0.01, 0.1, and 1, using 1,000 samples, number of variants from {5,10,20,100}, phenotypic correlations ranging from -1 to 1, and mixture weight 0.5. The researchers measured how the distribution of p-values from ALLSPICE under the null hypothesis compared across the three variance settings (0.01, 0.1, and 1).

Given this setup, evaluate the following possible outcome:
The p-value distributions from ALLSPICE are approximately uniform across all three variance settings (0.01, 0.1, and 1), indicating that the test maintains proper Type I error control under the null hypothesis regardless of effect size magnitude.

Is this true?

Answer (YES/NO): NO